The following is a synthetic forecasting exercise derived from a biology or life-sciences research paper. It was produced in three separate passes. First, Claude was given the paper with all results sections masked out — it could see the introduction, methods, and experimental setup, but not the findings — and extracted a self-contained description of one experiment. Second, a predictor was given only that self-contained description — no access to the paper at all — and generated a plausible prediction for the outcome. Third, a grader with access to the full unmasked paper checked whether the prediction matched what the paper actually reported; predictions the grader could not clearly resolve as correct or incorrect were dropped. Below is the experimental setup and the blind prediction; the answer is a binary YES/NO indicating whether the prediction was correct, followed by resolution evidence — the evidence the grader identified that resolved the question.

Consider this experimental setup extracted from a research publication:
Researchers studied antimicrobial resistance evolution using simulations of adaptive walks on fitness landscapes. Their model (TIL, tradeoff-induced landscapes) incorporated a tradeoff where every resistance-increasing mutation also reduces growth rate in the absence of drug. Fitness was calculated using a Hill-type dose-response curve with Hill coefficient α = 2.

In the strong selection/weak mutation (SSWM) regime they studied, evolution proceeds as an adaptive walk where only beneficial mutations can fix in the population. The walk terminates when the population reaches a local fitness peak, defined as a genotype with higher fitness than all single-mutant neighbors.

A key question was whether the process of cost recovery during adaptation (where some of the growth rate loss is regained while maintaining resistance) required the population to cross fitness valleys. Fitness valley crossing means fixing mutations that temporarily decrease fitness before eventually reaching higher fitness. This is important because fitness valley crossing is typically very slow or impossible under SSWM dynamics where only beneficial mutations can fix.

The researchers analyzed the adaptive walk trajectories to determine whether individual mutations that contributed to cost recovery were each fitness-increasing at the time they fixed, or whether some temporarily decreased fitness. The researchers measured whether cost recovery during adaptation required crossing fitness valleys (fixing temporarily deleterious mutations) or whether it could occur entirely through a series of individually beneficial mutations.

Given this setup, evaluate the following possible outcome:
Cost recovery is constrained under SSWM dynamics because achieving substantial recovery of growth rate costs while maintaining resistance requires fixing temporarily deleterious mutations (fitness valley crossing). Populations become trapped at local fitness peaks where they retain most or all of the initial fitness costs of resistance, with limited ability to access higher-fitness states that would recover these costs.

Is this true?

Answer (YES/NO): NO